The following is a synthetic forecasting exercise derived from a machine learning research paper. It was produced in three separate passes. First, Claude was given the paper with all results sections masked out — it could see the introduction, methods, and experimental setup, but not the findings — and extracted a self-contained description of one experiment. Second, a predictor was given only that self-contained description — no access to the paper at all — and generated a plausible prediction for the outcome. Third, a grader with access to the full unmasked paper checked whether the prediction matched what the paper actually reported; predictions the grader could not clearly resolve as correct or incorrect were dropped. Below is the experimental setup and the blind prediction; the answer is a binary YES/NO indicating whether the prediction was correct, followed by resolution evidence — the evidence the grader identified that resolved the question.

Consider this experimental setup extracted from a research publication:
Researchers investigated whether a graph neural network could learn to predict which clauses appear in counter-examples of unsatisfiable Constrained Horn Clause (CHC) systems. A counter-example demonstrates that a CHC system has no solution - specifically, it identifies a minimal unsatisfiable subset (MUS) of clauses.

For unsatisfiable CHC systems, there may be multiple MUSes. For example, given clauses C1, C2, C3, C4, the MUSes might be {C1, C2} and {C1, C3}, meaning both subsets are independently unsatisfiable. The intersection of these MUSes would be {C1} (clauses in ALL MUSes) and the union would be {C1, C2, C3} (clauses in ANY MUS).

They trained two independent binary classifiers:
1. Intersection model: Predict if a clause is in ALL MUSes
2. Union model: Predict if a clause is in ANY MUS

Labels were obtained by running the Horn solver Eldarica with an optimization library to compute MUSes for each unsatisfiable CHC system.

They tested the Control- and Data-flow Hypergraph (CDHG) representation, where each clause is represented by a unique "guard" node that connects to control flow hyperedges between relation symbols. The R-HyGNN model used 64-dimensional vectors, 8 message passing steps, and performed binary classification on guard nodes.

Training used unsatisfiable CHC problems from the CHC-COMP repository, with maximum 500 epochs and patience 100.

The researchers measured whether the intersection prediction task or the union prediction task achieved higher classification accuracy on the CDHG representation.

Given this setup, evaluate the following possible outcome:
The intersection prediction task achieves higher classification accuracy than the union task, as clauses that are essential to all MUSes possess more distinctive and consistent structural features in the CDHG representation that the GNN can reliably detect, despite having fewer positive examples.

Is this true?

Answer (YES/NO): YES